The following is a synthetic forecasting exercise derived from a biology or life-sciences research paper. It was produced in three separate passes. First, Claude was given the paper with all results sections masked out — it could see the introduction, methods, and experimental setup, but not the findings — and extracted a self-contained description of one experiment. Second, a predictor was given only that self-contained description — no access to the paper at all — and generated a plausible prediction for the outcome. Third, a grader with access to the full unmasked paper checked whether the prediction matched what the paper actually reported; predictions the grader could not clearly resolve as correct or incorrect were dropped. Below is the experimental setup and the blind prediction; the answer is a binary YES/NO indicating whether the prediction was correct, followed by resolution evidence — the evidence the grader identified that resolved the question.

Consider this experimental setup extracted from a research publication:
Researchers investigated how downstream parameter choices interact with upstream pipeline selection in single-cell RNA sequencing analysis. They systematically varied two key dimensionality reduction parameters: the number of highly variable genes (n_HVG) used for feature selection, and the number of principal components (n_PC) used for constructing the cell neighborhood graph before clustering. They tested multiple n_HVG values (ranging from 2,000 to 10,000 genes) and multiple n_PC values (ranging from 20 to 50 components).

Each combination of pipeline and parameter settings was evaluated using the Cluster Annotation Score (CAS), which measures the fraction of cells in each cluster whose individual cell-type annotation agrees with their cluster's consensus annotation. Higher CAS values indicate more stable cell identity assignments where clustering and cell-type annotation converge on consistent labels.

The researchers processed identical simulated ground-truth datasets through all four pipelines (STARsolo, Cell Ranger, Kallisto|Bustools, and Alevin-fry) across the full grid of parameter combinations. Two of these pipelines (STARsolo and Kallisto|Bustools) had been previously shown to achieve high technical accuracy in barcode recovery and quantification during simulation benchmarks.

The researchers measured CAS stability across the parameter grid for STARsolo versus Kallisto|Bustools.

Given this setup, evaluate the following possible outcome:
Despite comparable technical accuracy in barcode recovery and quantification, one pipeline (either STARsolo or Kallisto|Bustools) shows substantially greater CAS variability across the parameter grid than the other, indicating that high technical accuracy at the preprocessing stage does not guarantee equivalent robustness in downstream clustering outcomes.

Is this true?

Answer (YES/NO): YES